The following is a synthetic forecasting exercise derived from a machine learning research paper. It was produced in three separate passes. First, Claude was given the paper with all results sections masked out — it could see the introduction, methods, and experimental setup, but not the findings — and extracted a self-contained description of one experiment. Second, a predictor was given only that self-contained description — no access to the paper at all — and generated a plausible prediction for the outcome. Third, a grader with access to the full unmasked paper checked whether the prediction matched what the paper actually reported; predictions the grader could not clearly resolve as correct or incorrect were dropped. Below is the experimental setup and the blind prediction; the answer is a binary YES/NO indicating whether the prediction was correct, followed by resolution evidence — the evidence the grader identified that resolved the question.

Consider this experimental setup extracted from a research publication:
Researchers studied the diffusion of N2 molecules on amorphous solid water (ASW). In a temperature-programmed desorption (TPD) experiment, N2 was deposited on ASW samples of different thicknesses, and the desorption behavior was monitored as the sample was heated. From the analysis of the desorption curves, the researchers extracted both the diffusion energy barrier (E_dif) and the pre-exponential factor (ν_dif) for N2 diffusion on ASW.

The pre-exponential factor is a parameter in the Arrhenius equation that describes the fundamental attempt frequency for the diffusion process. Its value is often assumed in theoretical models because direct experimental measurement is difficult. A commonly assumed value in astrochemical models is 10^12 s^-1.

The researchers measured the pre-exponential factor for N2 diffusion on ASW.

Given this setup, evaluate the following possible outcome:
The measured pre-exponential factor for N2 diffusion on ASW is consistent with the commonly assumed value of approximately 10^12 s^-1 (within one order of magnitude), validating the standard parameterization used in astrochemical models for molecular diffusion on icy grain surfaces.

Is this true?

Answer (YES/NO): NO